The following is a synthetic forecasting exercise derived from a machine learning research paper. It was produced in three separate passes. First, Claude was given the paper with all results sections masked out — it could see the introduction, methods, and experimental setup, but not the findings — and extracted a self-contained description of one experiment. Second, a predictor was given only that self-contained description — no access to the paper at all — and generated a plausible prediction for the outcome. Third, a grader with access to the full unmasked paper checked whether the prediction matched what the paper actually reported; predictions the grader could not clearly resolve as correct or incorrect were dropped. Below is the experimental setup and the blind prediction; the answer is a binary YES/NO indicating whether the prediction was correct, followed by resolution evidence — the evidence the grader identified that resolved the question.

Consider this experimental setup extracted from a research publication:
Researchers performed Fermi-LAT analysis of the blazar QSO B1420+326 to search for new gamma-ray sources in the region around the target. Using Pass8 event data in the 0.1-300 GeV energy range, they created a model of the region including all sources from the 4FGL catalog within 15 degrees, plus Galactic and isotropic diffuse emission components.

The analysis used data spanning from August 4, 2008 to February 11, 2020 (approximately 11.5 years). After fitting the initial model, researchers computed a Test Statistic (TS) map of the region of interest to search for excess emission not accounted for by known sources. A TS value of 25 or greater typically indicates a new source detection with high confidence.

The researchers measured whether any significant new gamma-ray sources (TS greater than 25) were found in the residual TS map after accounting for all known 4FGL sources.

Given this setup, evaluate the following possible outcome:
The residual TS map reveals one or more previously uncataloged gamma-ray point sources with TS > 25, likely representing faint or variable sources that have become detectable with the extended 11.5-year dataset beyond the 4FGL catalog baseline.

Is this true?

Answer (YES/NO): NO